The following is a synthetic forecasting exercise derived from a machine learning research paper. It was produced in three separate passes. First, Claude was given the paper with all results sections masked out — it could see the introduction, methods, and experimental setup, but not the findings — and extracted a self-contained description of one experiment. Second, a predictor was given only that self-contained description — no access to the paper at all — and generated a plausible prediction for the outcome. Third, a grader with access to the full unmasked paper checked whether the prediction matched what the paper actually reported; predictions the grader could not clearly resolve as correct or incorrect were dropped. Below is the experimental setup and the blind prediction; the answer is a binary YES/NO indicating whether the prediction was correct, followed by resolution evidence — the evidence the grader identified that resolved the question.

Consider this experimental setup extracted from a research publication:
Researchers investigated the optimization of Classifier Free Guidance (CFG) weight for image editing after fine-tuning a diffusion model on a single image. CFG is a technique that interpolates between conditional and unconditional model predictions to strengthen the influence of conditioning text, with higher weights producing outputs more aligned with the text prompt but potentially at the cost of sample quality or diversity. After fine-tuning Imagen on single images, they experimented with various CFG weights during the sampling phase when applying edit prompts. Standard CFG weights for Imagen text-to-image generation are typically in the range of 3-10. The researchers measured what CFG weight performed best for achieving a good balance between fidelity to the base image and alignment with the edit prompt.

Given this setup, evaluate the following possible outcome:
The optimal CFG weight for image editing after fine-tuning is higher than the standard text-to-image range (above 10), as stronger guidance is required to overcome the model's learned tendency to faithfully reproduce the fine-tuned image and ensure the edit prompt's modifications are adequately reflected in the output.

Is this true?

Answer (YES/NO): YES